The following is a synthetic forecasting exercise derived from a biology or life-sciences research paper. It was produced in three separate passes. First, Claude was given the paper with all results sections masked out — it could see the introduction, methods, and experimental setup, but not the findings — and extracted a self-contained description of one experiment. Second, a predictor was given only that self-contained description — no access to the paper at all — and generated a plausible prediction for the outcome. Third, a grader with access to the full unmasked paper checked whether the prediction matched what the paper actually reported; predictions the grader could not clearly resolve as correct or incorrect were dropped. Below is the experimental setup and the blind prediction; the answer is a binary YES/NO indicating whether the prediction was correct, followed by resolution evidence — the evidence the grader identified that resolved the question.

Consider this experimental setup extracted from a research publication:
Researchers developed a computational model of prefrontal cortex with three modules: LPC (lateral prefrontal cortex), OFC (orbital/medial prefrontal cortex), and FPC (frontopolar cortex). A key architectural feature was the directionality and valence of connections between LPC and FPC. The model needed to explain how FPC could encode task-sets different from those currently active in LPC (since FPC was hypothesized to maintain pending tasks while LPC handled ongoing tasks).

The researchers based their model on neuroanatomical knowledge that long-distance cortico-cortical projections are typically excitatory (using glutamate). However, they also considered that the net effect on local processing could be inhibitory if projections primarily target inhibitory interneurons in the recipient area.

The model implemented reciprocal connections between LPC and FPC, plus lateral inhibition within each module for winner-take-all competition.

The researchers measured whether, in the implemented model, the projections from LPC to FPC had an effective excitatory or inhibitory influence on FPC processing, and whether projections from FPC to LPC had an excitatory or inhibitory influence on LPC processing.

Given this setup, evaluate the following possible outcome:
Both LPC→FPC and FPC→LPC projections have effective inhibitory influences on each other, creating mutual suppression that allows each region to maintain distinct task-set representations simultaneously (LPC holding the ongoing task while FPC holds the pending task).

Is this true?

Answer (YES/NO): NO